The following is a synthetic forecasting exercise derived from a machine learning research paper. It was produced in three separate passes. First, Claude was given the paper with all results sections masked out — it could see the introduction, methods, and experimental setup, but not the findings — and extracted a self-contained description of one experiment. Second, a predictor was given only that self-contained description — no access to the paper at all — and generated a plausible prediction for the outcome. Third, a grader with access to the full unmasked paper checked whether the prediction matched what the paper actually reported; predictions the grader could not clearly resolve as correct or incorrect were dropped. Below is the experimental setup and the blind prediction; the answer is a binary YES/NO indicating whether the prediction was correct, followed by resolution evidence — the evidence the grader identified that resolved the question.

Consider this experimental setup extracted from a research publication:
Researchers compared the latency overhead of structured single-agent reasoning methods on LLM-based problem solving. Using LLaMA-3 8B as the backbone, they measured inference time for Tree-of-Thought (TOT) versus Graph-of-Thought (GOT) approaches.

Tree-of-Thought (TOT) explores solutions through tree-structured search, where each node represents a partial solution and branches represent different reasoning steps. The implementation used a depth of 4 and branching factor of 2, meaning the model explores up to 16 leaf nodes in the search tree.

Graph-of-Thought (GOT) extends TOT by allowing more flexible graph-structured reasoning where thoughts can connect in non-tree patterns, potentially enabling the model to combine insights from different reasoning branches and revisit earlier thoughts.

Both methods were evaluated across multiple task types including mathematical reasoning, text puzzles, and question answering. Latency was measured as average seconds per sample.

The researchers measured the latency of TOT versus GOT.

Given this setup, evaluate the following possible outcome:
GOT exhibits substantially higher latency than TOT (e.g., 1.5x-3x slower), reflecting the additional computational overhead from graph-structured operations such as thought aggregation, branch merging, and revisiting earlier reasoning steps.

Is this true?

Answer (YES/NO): NO